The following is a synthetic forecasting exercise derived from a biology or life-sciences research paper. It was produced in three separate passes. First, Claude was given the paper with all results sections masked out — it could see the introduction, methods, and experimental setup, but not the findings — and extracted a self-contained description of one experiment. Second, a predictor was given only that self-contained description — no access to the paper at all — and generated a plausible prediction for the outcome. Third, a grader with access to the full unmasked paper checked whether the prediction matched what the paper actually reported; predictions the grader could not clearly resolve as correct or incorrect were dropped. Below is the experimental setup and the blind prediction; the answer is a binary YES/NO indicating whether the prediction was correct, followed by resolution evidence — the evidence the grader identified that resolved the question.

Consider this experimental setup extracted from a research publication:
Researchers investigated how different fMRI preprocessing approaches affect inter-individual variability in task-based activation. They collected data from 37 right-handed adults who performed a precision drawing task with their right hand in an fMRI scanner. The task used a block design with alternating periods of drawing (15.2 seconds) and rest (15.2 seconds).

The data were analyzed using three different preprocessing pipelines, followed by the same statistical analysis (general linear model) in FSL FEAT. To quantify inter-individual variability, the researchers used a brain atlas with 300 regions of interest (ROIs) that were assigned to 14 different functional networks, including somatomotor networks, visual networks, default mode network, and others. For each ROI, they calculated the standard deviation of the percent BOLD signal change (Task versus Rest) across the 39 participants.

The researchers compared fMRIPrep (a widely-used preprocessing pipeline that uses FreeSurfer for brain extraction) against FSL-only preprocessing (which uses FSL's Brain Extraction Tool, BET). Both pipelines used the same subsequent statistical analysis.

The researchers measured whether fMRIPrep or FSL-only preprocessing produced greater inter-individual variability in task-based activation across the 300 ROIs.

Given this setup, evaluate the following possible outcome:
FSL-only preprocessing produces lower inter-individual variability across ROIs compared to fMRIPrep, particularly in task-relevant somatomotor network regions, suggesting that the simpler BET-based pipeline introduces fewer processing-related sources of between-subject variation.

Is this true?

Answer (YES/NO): NO